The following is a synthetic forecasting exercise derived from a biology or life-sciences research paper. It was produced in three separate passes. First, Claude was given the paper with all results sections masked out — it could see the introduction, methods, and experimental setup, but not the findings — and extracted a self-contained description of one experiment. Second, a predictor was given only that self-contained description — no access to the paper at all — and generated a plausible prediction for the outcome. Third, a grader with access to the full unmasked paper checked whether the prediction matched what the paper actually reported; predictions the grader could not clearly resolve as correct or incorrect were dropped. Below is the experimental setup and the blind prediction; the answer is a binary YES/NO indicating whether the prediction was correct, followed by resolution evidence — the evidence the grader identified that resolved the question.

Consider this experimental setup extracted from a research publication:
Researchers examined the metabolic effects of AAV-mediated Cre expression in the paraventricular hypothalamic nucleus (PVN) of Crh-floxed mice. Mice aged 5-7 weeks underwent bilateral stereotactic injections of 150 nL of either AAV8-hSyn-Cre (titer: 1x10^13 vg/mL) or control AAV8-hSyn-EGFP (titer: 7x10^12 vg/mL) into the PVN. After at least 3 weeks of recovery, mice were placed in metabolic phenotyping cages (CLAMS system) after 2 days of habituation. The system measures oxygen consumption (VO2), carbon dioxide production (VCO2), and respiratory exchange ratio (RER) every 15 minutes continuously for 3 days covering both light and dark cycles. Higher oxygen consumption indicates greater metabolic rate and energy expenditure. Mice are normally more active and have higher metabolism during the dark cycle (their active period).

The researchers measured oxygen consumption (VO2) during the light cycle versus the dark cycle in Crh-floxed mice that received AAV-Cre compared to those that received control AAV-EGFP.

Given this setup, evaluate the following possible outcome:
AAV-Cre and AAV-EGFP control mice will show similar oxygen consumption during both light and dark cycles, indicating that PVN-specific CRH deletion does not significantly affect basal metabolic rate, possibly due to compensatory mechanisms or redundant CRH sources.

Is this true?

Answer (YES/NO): NO